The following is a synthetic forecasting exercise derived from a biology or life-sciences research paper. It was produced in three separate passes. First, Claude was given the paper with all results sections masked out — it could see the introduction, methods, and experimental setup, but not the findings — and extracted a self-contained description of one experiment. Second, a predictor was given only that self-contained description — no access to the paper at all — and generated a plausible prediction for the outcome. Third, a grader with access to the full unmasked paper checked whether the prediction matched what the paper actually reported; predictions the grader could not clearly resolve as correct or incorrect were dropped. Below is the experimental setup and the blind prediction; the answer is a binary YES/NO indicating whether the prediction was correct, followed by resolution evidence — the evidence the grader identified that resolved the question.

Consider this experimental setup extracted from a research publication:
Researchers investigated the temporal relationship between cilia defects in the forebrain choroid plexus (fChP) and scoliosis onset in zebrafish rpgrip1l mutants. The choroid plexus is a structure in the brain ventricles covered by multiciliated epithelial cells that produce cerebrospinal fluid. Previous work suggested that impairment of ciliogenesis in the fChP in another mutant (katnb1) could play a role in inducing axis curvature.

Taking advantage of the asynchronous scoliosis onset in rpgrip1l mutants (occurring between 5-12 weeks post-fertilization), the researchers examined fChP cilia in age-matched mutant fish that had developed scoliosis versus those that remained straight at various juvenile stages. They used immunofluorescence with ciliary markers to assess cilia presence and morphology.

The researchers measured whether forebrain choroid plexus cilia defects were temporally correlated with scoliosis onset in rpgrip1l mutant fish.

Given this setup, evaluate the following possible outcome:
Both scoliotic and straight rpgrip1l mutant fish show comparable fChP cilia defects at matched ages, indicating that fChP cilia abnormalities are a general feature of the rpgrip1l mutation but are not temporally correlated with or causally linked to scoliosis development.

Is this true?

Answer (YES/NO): NO